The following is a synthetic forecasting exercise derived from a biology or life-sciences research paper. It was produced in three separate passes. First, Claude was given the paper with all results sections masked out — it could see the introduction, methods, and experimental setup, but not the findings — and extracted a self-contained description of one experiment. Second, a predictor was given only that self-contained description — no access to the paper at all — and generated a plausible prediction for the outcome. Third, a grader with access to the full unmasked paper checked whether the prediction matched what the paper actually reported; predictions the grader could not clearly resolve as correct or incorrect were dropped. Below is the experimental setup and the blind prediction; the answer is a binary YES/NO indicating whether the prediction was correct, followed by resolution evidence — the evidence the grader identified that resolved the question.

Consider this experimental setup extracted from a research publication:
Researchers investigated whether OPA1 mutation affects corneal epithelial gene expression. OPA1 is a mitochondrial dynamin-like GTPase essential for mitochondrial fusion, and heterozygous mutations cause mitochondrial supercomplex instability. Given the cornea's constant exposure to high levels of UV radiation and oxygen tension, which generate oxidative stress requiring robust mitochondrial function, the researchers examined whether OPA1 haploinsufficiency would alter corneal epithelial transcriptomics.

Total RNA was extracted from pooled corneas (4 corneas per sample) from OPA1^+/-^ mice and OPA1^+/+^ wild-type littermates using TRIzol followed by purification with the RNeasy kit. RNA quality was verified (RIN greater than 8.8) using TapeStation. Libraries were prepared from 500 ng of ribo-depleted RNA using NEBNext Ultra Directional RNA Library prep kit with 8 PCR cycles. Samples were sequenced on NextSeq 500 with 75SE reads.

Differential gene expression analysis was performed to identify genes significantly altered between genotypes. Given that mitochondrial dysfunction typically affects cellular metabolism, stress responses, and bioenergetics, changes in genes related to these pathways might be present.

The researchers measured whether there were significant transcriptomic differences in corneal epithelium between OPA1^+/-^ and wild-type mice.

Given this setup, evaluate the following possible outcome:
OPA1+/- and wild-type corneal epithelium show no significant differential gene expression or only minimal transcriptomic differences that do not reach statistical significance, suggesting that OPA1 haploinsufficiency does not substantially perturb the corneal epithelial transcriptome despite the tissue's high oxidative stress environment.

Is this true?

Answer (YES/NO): YES